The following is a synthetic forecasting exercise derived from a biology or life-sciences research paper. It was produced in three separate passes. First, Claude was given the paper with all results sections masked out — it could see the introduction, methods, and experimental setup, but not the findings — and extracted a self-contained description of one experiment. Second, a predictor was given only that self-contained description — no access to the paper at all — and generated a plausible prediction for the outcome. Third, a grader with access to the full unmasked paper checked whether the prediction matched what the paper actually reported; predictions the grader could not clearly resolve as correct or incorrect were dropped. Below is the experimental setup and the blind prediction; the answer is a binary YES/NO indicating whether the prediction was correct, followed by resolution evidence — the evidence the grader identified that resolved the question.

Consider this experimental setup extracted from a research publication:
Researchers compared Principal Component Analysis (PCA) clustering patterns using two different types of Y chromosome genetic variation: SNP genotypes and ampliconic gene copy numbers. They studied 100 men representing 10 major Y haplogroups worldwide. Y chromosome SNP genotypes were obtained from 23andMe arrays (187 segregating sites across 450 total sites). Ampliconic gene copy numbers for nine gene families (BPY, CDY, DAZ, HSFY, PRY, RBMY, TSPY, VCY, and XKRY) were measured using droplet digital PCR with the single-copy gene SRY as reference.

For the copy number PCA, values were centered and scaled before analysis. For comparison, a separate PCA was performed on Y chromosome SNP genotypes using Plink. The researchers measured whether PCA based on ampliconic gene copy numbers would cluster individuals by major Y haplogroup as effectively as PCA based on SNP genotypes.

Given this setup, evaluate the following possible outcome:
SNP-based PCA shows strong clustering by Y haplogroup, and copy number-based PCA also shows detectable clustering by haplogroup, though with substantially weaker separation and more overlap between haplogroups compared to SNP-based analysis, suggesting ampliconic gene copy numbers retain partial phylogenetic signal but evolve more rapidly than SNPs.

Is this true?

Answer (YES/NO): YES